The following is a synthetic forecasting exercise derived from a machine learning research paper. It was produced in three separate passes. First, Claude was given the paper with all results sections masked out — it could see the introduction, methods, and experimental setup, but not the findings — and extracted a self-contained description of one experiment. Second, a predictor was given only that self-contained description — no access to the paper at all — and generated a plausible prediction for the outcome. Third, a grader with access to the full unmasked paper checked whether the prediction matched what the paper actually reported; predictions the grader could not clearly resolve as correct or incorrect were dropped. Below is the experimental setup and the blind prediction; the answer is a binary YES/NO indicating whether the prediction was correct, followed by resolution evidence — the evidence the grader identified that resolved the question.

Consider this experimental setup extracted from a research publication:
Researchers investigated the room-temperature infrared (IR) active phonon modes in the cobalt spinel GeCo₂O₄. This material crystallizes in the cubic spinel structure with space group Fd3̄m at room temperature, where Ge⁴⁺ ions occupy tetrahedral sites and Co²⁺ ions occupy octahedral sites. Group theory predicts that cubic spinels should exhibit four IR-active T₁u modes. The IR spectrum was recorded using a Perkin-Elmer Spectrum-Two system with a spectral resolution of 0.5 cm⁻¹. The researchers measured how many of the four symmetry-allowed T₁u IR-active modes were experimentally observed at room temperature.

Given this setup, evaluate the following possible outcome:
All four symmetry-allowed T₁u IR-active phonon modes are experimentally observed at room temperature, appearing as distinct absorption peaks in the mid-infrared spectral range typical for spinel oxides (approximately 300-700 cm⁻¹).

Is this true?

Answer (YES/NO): NO